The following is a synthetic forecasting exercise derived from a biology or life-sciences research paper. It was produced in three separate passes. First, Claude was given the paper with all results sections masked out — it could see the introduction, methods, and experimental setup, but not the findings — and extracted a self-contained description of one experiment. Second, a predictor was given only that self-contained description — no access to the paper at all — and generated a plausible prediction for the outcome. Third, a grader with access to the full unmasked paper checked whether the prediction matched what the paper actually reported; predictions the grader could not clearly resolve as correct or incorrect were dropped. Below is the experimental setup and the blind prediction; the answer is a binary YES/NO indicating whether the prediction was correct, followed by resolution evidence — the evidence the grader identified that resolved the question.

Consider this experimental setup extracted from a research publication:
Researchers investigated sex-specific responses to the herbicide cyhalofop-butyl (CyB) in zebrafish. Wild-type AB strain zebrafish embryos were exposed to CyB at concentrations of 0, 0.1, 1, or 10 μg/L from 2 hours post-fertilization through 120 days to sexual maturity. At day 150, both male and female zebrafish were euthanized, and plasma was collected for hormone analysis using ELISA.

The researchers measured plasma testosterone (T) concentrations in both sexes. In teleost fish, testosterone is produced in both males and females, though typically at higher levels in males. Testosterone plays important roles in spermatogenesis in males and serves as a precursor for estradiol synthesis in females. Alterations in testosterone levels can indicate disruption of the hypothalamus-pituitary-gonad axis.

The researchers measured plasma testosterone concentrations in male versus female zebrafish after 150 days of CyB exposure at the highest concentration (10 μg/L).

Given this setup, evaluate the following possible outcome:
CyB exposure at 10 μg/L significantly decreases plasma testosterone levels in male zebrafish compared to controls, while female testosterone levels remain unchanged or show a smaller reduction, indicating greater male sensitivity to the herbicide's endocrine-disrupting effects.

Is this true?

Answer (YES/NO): NO